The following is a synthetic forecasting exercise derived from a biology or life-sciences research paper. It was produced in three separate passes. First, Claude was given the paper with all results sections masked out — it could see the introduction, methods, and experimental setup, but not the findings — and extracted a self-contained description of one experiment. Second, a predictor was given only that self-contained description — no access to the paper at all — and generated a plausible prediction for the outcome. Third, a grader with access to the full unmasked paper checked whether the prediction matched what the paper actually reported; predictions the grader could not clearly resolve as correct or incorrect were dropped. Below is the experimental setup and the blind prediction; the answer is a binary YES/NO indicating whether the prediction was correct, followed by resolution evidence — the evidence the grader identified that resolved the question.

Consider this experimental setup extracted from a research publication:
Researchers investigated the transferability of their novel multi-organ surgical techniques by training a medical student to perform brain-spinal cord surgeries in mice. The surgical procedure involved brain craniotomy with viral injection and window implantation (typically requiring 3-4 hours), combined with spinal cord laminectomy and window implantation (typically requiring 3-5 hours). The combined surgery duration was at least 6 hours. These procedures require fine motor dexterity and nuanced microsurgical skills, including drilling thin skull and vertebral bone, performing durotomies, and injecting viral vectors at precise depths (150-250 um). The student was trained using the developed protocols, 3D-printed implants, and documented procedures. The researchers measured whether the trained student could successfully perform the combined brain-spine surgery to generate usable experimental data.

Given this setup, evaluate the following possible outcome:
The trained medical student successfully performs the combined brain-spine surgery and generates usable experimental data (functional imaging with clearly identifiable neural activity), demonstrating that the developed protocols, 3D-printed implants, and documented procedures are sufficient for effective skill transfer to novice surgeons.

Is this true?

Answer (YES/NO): YES